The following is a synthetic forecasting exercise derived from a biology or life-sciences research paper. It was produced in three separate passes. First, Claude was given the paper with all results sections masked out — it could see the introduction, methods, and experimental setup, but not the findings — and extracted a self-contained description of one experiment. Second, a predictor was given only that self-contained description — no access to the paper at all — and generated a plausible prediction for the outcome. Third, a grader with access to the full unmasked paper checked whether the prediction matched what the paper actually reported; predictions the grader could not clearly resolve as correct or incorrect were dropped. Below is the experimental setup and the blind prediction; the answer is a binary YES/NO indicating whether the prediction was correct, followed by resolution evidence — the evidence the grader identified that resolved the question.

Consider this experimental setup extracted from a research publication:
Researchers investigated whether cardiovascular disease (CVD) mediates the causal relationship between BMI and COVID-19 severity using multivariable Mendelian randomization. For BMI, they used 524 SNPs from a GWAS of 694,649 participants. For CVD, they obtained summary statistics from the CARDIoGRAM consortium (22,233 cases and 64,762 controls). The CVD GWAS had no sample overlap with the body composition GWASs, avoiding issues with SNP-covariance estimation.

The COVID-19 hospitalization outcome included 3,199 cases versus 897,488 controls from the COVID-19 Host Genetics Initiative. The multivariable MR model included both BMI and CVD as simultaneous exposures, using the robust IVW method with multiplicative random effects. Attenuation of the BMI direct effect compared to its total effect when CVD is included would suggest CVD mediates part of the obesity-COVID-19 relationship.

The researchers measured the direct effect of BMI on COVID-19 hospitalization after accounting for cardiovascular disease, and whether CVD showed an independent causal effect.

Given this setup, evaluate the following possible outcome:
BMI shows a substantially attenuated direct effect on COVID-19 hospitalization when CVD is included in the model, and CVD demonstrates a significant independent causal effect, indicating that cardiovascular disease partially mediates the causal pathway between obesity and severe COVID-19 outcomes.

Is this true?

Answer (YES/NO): NO